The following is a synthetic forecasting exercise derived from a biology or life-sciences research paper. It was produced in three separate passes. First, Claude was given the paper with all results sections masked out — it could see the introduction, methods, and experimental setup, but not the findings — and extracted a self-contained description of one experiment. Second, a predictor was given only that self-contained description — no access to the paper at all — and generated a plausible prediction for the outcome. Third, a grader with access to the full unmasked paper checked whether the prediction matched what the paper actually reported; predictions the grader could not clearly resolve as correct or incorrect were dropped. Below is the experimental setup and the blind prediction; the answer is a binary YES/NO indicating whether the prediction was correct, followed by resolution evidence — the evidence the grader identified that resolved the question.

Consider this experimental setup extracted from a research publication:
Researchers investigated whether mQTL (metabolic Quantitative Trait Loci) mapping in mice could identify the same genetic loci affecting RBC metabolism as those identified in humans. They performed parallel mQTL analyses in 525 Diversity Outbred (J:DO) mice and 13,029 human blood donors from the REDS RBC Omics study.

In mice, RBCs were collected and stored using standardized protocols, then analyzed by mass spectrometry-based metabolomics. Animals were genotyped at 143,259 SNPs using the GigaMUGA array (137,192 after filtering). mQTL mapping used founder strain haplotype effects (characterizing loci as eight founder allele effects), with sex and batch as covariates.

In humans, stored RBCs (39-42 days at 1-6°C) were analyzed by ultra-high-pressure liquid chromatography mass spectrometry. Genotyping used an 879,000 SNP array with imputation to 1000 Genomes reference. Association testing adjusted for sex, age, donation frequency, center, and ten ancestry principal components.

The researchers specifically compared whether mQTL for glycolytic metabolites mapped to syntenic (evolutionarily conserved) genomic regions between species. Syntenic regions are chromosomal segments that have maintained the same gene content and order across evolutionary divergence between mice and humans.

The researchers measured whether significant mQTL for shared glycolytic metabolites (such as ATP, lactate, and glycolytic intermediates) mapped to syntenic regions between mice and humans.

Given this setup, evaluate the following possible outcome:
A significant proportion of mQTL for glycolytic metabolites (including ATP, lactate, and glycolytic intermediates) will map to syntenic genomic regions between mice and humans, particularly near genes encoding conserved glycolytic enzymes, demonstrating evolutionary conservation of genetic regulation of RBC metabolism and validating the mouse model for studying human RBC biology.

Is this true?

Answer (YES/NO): YES